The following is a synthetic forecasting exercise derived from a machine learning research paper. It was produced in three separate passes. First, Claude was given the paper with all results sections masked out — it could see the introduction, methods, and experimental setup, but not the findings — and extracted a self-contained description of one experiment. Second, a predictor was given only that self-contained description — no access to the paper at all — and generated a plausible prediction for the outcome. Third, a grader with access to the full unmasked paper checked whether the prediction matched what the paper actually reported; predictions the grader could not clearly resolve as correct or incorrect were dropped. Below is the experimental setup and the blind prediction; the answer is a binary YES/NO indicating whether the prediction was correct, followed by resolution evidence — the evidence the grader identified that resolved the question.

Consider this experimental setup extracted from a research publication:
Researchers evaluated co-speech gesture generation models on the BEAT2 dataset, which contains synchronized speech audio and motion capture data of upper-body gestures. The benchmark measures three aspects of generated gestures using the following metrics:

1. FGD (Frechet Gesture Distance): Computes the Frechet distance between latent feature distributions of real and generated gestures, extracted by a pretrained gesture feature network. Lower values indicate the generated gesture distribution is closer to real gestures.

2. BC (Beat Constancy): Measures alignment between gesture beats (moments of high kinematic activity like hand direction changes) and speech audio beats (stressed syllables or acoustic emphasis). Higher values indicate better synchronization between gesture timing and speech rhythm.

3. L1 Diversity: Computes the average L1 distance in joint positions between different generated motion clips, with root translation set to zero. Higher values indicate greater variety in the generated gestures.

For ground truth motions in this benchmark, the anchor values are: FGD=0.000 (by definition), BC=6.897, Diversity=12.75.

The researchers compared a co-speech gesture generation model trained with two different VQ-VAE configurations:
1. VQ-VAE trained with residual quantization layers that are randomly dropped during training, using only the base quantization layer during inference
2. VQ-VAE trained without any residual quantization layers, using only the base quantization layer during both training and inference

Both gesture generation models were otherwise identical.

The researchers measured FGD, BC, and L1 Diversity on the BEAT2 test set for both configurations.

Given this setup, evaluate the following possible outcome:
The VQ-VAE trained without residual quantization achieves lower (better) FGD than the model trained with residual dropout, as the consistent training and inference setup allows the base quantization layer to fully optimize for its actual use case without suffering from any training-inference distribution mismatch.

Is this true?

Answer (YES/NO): NO